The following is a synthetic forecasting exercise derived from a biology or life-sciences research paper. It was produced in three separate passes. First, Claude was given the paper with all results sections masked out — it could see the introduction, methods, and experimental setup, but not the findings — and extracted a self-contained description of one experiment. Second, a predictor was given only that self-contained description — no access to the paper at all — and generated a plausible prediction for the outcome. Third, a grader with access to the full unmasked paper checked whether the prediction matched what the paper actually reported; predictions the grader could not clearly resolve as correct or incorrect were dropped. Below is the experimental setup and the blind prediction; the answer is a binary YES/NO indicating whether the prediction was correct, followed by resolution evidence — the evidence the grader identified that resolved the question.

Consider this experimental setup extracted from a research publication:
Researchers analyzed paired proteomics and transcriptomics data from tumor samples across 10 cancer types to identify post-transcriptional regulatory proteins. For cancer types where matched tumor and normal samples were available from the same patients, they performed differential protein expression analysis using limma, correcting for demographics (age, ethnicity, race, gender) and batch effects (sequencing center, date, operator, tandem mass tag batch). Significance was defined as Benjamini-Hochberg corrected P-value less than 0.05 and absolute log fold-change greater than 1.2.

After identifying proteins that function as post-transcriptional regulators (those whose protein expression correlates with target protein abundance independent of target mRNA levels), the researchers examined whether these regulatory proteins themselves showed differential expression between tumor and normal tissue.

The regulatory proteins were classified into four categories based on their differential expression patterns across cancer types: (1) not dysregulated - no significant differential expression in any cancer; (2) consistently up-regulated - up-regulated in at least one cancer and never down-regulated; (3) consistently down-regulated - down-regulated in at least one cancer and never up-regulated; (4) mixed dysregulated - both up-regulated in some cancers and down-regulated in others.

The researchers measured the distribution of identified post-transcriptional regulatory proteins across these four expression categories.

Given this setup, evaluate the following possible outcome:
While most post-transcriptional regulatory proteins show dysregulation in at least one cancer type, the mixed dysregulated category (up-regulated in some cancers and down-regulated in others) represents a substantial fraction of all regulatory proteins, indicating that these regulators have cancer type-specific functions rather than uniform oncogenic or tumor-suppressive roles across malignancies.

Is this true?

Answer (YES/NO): YES